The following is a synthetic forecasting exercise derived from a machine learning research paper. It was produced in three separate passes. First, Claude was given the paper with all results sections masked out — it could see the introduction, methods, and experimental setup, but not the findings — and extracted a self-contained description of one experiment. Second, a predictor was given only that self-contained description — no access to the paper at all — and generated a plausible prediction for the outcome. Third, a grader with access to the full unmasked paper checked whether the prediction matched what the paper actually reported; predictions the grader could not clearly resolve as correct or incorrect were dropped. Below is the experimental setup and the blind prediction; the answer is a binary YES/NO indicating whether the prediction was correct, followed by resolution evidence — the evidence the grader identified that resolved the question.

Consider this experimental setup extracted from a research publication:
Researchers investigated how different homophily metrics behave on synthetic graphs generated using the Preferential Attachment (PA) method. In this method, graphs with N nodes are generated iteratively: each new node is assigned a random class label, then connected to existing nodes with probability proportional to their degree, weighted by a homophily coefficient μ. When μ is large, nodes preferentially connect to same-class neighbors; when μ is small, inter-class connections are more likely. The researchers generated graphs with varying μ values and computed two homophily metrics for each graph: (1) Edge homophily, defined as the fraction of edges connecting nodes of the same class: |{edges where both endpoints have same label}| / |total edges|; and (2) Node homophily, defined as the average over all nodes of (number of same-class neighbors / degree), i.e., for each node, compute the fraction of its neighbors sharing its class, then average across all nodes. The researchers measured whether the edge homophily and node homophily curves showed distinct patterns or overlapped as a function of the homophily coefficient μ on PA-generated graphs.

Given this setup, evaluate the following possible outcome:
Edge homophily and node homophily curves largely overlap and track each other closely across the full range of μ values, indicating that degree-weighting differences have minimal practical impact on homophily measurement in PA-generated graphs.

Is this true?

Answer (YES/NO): YES